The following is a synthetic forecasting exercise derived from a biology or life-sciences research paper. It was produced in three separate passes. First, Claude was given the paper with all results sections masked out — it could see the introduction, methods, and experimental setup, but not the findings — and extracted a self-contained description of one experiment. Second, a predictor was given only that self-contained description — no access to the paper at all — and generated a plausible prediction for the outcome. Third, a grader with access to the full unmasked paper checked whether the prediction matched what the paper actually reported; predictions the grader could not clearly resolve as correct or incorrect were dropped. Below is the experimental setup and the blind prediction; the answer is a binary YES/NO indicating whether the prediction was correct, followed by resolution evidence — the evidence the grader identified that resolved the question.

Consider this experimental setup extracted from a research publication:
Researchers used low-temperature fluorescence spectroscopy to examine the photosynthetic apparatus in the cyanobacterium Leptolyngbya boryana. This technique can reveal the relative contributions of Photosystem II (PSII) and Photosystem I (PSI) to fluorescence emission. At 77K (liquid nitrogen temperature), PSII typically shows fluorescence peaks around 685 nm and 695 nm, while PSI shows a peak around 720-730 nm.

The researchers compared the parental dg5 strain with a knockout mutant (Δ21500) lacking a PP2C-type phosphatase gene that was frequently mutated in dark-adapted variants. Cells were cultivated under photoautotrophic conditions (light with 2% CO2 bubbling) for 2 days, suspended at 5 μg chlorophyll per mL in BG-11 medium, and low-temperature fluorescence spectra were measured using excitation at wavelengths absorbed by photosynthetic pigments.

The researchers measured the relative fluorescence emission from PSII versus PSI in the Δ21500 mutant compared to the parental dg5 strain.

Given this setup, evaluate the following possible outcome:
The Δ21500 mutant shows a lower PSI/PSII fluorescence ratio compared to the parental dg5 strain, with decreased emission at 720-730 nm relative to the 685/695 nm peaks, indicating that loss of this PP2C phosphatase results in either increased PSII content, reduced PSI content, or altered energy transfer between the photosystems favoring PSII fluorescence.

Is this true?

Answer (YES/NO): YES